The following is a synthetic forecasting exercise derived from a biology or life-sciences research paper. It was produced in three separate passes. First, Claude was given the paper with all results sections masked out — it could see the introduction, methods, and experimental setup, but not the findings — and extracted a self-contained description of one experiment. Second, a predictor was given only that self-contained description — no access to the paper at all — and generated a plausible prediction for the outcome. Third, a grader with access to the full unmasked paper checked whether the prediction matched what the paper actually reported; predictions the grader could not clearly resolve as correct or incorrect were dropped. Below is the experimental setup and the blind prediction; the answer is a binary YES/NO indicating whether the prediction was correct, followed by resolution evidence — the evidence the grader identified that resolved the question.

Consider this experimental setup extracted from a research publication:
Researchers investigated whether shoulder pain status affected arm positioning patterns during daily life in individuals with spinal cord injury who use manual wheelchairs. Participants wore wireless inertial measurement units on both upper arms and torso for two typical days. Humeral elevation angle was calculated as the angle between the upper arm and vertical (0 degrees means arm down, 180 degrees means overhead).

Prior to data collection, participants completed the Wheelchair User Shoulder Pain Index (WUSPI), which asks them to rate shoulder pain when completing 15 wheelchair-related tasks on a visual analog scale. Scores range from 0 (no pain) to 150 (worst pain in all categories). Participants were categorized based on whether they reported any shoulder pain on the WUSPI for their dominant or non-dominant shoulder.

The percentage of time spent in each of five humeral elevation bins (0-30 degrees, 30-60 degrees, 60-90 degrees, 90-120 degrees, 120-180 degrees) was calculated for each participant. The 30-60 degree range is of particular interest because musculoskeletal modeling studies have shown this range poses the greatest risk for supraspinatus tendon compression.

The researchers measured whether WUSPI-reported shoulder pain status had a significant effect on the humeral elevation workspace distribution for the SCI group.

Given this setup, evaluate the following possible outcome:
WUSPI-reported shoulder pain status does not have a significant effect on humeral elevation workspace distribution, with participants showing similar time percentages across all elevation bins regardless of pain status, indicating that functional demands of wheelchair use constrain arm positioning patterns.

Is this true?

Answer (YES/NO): YES